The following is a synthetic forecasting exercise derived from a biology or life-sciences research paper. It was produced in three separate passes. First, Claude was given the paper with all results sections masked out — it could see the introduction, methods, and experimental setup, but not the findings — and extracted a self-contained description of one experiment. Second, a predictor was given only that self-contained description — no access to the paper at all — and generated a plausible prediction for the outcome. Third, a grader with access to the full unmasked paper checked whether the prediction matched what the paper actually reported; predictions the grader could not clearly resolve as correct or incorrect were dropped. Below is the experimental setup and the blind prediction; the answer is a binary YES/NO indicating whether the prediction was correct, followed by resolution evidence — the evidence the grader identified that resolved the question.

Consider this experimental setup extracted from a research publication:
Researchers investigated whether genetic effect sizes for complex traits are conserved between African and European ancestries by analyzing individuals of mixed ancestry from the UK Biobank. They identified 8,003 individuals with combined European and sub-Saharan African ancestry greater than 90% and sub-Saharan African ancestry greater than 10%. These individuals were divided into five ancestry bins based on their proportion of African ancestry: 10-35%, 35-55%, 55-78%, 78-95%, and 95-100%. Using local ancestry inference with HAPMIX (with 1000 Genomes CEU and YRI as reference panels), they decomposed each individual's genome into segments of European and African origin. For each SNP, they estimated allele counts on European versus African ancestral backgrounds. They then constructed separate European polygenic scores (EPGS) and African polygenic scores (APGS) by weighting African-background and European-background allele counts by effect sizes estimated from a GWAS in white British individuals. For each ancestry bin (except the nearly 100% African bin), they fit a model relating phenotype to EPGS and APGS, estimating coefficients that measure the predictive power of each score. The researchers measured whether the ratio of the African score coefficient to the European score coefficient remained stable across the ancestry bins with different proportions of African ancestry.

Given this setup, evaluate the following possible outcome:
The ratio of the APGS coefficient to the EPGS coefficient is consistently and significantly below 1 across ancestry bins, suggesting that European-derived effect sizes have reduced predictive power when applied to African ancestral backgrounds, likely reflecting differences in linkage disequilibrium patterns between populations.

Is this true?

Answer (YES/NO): YES